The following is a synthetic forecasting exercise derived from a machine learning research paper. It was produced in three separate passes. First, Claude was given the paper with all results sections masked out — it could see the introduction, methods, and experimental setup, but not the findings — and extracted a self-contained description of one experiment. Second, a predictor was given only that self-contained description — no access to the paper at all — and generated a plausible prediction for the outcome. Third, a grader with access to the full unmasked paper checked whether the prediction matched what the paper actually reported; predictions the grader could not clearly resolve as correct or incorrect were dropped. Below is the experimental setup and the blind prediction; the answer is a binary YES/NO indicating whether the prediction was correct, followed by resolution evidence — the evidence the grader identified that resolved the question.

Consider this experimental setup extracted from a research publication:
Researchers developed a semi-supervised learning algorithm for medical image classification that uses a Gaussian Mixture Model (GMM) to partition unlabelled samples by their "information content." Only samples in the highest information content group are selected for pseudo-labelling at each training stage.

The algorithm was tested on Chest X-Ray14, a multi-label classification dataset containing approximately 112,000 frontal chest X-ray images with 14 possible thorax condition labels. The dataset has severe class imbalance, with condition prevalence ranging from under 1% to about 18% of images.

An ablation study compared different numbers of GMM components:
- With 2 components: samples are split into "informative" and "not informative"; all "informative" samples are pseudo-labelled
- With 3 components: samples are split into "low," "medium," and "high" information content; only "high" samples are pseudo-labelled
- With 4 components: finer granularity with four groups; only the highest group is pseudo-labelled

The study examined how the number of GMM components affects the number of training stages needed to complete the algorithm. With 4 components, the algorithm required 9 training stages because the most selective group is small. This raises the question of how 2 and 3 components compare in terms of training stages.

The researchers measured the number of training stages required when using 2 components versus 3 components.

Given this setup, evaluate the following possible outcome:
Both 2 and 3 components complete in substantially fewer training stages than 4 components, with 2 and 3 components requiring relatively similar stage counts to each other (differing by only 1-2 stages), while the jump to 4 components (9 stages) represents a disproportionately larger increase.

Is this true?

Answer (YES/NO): YES